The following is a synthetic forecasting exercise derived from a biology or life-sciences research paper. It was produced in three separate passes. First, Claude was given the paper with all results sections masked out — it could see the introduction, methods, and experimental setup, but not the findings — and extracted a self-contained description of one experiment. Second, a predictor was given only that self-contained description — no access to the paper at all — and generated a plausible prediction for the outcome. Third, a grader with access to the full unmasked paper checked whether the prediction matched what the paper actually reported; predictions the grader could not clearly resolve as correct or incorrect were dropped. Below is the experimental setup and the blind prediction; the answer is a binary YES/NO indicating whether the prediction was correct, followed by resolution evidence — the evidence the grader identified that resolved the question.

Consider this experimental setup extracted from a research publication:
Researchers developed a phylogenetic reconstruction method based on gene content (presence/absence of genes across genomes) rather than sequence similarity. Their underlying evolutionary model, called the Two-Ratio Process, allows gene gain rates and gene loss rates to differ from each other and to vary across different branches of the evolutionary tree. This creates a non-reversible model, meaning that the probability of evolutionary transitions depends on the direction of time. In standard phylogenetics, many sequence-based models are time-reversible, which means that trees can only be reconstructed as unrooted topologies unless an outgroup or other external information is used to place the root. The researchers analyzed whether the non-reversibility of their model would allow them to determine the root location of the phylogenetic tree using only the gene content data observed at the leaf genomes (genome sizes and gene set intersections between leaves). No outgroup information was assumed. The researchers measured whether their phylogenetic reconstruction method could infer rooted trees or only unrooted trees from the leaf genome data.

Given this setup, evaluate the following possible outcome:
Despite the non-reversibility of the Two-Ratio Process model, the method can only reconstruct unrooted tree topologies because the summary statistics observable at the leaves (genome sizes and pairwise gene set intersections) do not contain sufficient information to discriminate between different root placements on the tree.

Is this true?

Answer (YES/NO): YES